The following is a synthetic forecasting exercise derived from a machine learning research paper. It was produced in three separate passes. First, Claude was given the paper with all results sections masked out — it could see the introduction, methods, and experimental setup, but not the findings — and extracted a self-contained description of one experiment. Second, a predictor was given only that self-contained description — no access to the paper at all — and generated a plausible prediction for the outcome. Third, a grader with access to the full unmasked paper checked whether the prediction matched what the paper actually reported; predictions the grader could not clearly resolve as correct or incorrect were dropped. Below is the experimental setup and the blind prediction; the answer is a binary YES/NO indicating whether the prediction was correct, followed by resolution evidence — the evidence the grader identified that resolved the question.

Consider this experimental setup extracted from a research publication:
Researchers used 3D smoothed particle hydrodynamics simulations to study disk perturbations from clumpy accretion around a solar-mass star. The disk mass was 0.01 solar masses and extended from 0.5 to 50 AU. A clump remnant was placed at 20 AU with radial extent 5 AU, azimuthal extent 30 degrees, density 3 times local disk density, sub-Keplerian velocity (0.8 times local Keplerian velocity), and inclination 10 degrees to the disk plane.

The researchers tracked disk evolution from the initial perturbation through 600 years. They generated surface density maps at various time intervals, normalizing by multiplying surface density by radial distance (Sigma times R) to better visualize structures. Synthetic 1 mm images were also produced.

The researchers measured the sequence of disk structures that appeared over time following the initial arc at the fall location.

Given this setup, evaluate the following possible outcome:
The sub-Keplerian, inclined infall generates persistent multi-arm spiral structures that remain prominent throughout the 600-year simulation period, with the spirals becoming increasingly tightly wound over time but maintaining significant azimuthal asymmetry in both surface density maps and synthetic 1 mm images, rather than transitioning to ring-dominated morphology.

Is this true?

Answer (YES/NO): NO